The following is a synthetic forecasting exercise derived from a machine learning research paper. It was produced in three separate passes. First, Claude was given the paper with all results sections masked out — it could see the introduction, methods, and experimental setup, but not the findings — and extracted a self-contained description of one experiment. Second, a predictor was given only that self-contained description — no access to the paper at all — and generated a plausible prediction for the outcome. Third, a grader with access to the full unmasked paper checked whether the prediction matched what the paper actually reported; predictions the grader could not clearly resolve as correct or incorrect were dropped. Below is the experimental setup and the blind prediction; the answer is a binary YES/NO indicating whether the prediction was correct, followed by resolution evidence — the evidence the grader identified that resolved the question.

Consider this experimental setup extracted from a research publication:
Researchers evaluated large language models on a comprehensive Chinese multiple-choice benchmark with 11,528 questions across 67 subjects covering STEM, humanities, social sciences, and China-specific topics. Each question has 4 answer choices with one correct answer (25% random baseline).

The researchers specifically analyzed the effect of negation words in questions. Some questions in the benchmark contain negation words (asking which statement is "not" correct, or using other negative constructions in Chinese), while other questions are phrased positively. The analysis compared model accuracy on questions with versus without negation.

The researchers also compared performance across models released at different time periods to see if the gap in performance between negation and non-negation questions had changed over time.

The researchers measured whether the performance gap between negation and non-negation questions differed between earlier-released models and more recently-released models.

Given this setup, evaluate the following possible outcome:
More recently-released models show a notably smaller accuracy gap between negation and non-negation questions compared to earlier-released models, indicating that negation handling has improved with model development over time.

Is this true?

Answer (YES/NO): YES